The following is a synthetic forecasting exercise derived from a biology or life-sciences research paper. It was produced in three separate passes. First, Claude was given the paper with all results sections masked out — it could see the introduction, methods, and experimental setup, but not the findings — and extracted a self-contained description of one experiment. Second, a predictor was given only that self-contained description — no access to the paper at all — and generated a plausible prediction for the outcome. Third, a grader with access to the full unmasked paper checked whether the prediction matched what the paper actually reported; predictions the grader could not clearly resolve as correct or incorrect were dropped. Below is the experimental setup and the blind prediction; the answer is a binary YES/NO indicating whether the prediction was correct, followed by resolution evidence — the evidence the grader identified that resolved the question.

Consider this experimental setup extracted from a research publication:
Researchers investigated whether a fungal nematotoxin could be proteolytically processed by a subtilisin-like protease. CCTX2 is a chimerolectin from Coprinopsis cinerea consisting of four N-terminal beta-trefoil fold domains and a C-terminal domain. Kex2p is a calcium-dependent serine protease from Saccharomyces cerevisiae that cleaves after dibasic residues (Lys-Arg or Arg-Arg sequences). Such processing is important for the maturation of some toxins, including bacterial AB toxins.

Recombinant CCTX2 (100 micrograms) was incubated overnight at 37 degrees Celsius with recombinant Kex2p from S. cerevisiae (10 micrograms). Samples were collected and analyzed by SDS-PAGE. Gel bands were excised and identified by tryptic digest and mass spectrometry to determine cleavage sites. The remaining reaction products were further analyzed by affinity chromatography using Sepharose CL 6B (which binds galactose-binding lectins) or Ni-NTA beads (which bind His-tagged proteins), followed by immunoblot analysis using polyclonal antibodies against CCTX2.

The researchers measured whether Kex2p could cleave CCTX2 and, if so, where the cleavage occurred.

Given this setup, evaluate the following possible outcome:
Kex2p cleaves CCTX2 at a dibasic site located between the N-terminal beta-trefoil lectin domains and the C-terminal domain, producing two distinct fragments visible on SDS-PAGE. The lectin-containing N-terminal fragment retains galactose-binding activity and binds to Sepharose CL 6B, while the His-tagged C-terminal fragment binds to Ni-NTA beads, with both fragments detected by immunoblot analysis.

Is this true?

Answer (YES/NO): NO